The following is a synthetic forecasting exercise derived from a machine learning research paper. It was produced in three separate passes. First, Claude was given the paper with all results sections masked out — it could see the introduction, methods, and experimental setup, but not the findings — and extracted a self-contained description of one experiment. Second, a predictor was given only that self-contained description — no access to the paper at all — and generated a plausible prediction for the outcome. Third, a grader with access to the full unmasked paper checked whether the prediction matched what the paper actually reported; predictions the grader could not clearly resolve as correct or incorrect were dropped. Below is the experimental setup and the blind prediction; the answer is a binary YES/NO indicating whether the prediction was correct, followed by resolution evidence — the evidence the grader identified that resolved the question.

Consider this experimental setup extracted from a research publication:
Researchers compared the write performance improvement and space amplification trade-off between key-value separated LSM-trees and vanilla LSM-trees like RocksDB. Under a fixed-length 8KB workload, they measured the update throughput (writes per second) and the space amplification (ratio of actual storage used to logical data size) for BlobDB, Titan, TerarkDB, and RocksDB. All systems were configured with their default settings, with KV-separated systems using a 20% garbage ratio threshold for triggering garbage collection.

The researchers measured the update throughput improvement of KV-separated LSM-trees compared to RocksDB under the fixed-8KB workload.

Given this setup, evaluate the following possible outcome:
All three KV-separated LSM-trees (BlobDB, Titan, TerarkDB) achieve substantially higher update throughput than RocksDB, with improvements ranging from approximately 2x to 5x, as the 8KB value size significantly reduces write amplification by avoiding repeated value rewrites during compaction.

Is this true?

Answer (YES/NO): NO